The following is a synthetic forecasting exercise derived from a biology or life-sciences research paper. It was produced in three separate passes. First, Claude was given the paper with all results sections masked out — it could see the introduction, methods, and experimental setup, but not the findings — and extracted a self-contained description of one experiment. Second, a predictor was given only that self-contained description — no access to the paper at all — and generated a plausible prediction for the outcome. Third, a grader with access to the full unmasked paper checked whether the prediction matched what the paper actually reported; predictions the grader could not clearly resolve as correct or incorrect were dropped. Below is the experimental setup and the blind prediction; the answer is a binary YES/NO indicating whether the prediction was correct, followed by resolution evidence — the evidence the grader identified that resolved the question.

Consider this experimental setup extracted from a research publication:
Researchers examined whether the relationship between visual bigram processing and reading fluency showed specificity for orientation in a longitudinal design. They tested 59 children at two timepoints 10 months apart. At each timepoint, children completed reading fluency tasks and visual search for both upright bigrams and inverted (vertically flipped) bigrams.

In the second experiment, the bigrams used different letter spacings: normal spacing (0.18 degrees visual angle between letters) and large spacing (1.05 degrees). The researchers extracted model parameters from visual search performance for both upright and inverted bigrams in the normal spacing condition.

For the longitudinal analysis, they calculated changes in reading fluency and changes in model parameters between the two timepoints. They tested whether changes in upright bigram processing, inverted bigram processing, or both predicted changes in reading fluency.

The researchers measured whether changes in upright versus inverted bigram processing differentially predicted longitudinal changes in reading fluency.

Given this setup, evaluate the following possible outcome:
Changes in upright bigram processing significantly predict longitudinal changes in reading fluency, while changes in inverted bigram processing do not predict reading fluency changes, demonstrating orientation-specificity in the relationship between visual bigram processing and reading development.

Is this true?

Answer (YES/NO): NO